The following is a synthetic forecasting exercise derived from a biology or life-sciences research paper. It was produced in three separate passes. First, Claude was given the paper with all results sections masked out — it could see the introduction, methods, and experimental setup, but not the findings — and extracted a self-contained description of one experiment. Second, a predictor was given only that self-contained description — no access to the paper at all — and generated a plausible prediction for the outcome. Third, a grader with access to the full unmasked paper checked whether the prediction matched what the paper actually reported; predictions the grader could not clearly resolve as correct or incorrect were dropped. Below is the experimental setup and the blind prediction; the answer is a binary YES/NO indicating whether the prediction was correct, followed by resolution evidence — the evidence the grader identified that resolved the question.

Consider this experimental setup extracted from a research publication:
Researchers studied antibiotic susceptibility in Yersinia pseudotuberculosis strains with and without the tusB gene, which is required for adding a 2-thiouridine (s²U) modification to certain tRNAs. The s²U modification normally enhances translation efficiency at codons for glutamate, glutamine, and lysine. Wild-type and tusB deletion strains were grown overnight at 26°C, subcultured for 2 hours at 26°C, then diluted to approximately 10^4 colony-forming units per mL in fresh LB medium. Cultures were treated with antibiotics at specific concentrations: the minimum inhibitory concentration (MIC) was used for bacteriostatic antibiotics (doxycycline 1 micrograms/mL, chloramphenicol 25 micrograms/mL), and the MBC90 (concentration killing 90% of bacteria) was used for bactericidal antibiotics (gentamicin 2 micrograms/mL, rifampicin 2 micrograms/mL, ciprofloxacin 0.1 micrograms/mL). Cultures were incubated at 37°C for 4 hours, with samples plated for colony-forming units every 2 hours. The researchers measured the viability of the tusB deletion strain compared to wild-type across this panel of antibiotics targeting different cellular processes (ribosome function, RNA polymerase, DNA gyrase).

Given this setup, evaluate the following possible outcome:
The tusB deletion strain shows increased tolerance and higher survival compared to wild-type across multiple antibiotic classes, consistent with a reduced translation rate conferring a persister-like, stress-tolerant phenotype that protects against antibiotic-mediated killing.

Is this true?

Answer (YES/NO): YES